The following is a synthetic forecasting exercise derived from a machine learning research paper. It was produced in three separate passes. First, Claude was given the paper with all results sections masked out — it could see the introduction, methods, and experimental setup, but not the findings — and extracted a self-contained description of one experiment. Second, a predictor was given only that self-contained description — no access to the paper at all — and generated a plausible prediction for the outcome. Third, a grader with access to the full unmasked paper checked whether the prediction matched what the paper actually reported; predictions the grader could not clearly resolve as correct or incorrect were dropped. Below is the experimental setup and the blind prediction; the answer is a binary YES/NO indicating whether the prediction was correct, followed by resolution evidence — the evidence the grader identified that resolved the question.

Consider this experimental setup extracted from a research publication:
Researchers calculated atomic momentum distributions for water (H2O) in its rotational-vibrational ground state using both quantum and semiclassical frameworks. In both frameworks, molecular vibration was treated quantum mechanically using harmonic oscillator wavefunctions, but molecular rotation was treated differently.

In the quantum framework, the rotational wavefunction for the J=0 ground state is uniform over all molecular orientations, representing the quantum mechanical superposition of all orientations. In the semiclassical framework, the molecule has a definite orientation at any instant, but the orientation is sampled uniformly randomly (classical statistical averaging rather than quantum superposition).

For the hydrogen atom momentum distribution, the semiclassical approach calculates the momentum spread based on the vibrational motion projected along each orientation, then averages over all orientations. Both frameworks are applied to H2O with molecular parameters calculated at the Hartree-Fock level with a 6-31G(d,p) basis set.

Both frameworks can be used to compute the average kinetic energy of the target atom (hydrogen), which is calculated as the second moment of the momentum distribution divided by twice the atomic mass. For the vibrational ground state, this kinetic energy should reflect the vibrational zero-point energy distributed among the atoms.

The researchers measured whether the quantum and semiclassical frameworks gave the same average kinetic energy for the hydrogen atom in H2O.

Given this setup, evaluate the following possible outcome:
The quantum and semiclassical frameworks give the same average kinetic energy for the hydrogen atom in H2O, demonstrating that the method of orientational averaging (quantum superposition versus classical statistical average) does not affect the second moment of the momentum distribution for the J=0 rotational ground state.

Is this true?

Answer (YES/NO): YES